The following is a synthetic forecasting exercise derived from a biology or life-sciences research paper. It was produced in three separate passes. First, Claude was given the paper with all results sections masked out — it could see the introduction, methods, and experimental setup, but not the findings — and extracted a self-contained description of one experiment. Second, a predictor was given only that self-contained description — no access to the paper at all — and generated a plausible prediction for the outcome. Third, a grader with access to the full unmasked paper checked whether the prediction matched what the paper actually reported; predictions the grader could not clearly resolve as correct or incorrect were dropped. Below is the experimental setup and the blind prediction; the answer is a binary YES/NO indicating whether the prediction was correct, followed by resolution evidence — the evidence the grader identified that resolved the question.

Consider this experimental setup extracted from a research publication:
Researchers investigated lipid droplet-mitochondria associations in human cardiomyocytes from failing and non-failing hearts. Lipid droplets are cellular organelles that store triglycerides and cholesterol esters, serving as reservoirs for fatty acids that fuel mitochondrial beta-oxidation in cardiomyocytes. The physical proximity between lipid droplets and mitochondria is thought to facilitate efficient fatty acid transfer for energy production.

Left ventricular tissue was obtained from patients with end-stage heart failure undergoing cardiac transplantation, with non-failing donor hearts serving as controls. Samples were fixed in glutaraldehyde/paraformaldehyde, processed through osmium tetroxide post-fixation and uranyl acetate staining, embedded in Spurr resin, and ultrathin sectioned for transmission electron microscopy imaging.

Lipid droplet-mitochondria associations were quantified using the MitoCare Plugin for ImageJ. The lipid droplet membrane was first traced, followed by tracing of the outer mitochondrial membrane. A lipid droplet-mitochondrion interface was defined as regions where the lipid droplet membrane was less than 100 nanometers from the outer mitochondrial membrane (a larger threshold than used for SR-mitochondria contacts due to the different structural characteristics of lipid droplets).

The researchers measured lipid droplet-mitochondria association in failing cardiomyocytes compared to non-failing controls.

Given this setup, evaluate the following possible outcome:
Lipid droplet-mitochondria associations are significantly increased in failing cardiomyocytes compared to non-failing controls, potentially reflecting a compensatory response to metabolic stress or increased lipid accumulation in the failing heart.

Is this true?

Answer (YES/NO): NO